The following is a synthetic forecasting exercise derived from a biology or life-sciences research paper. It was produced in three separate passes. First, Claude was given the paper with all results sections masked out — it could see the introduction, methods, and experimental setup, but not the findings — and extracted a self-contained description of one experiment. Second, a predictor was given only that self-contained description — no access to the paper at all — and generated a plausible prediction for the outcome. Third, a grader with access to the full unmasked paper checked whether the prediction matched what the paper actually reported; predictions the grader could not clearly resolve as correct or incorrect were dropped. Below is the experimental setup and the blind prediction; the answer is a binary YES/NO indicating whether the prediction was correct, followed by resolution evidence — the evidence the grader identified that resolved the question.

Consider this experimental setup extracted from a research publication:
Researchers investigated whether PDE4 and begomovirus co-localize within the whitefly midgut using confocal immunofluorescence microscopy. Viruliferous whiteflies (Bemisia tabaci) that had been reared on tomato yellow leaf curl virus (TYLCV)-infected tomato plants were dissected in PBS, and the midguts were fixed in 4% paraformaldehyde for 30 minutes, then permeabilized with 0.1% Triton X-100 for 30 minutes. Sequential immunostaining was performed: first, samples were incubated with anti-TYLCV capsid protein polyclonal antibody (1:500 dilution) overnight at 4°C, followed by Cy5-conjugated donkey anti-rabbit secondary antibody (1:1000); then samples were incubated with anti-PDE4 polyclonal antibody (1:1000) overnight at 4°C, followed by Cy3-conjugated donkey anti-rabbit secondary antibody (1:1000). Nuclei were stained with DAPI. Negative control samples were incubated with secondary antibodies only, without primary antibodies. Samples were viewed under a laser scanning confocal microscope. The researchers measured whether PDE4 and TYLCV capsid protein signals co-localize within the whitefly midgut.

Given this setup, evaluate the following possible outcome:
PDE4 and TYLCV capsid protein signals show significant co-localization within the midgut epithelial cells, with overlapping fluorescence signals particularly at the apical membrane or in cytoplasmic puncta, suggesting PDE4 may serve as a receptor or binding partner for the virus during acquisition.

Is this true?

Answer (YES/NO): YES